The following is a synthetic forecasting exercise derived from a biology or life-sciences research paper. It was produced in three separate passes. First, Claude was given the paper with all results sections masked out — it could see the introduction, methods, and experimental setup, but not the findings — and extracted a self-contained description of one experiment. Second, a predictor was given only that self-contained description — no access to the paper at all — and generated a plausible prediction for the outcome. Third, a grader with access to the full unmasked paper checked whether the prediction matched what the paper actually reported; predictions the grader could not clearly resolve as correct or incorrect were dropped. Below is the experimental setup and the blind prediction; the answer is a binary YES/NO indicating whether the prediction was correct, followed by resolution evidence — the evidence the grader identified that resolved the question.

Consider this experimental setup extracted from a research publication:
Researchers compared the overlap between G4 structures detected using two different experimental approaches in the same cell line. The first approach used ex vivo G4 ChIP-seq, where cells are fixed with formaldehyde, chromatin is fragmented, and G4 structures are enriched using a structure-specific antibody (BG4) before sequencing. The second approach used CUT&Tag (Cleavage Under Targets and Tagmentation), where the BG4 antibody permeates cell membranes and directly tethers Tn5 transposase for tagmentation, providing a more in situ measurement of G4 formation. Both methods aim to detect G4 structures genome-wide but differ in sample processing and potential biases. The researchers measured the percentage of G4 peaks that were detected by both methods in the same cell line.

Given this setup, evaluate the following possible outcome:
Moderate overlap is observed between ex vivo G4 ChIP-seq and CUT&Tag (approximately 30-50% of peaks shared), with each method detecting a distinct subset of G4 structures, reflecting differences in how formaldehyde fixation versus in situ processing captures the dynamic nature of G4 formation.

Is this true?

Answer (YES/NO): YES